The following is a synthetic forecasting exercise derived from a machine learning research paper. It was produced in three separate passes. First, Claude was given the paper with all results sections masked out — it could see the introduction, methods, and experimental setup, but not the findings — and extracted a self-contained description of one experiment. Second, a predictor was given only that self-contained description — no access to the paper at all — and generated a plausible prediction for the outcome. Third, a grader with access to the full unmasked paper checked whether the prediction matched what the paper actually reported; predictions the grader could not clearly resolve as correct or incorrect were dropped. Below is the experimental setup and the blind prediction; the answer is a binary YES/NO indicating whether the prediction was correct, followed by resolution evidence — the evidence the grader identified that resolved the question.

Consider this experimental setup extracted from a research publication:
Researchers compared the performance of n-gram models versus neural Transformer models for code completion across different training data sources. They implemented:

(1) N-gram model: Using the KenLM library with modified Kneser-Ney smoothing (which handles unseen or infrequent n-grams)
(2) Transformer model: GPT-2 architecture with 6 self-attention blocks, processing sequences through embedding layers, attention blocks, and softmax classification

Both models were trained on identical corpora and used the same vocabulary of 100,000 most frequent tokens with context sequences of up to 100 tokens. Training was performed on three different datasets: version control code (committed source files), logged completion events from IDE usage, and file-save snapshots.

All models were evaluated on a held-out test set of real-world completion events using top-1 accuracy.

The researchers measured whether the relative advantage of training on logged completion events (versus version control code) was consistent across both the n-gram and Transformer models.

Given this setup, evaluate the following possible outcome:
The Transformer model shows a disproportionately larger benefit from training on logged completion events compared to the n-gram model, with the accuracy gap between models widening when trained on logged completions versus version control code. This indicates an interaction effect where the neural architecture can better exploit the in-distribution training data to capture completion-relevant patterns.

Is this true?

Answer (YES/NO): NO